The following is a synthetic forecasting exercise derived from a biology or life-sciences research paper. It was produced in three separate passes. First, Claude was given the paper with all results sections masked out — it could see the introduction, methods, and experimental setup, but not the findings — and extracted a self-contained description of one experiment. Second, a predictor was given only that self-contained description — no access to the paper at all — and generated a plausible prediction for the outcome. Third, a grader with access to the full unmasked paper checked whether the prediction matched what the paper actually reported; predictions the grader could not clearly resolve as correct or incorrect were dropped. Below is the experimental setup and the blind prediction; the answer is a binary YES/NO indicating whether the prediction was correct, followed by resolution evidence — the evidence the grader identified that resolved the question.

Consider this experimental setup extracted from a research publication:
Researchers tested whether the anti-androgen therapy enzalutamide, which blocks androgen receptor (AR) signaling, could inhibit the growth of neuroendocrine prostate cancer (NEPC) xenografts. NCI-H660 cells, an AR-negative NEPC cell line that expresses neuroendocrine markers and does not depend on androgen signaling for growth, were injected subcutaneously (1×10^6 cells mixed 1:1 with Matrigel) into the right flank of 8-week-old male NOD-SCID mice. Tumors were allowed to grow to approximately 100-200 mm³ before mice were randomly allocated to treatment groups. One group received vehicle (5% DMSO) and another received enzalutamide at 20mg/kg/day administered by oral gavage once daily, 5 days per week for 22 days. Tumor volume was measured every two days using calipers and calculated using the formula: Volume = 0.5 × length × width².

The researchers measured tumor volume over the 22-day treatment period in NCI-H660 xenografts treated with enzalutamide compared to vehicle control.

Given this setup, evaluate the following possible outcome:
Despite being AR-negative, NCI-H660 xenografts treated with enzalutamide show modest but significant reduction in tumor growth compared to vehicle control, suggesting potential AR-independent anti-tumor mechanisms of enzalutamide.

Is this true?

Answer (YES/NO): NO